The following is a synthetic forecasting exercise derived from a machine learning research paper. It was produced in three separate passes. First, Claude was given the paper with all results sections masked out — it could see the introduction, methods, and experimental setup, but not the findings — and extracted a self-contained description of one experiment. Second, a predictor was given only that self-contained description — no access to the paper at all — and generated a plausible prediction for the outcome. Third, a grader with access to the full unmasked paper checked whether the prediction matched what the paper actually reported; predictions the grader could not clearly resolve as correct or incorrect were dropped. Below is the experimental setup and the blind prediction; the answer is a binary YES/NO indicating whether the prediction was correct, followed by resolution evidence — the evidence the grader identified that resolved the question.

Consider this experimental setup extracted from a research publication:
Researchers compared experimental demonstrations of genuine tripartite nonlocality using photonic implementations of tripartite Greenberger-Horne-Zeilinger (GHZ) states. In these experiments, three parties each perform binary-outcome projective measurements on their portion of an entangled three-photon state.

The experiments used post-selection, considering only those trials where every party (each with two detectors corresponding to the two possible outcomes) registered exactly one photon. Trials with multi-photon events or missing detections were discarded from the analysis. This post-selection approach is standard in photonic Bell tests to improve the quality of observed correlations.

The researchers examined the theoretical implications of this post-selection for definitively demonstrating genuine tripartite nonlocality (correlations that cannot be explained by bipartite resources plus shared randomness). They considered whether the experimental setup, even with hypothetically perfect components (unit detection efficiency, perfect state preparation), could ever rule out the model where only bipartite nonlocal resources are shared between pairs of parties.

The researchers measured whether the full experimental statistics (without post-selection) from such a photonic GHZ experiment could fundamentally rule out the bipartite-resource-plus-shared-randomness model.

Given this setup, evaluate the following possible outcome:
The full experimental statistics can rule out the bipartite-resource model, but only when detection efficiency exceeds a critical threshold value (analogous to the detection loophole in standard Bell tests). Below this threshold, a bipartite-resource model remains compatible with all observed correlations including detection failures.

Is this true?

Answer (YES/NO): NO